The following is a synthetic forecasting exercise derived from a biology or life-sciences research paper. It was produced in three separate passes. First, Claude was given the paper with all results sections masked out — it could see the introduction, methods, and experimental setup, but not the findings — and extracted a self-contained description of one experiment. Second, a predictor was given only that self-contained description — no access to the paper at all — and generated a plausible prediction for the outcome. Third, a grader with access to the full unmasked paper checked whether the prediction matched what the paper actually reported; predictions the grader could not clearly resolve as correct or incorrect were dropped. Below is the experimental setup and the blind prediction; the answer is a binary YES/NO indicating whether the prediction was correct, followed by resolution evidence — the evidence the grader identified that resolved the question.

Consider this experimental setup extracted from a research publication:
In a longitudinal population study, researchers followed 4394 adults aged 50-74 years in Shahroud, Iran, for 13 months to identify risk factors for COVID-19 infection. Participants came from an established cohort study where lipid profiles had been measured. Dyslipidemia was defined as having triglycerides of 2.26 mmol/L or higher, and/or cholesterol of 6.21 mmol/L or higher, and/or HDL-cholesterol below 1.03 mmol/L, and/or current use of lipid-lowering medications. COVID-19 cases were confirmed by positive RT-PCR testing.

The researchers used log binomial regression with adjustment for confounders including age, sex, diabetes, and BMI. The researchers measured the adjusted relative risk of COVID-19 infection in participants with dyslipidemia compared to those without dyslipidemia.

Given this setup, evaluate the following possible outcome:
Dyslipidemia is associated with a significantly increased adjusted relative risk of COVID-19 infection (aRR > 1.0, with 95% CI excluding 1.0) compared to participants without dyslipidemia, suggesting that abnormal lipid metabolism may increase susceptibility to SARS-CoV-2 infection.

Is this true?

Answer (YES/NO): NO